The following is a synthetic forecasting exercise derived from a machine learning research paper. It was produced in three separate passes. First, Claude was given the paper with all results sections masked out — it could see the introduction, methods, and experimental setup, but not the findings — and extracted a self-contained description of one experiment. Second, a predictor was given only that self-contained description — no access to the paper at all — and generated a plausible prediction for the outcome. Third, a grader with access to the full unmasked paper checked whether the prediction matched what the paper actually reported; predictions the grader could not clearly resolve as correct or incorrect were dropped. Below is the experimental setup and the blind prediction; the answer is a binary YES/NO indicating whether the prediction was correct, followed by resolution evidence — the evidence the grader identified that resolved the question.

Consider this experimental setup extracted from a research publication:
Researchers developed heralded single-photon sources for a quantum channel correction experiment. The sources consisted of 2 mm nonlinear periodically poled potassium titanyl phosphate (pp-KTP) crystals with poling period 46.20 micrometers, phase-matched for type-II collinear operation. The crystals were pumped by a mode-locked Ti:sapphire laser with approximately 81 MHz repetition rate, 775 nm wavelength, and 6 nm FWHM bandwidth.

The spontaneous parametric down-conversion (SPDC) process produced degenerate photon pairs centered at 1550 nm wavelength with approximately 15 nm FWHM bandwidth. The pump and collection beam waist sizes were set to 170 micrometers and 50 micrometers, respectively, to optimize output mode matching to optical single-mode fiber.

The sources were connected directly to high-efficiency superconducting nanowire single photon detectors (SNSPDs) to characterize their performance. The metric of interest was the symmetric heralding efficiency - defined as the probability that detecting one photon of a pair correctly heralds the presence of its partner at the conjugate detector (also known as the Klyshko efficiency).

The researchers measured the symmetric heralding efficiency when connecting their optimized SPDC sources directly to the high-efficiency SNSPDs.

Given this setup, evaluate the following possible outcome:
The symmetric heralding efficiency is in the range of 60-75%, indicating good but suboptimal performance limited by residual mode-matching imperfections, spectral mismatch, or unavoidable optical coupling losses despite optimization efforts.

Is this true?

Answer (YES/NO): NO